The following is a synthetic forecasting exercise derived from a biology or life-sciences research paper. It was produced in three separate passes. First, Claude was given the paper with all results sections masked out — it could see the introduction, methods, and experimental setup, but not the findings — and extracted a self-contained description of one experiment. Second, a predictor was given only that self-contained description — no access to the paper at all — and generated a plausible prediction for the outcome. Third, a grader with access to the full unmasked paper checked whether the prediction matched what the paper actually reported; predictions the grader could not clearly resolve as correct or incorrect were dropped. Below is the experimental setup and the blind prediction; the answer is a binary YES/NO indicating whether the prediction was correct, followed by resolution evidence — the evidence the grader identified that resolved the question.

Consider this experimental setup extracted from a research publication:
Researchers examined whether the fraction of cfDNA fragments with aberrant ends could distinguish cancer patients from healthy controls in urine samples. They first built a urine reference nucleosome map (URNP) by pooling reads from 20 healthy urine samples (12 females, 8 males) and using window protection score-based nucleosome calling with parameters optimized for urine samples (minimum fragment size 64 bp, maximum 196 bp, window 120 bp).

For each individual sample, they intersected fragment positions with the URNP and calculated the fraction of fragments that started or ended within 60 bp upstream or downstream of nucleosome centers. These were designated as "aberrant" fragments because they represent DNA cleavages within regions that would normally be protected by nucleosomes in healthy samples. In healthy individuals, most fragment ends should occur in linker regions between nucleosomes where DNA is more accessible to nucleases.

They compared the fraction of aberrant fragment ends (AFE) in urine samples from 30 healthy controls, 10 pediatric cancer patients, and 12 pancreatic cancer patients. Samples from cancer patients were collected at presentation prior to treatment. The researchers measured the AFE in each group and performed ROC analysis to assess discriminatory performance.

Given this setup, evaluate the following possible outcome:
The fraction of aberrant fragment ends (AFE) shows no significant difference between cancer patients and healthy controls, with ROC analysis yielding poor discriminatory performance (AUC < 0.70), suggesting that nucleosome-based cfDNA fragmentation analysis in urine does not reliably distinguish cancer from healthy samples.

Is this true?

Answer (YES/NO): NO